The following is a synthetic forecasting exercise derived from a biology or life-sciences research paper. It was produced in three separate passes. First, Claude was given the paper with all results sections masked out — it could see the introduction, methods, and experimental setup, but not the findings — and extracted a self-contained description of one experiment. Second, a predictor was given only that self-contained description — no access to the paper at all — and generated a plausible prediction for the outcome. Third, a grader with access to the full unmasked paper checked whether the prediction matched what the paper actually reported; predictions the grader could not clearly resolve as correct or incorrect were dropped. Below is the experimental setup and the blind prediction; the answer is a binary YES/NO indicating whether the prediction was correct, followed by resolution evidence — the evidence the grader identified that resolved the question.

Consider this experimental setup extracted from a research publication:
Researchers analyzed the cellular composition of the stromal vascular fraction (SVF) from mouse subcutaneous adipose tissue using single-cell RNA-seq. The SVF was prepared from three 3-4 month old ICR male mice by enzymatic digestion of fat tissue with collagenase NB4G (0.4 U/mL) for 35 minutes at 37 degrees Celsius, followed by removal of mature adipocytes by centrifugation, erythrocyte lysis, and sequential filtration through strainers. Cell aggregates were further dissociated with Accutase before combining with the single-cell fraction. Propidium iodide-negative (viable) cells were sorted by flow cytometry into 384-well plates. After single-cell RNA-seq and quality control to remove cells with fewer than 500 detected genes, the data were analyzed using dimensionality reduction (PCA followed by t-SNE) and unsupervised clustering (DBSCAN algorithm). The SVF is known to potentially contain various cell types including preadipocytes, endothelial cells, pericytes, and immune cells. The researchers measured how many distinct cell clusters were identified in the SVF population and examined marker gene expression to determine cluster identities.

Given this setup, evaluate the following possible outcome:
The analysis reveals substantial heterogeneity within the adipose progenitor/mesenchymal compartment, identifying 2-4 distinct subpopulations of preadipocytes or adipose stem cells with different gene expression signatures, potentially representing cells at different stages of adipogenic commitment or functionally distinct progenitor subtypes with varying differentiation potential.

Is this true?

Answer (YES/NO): NO